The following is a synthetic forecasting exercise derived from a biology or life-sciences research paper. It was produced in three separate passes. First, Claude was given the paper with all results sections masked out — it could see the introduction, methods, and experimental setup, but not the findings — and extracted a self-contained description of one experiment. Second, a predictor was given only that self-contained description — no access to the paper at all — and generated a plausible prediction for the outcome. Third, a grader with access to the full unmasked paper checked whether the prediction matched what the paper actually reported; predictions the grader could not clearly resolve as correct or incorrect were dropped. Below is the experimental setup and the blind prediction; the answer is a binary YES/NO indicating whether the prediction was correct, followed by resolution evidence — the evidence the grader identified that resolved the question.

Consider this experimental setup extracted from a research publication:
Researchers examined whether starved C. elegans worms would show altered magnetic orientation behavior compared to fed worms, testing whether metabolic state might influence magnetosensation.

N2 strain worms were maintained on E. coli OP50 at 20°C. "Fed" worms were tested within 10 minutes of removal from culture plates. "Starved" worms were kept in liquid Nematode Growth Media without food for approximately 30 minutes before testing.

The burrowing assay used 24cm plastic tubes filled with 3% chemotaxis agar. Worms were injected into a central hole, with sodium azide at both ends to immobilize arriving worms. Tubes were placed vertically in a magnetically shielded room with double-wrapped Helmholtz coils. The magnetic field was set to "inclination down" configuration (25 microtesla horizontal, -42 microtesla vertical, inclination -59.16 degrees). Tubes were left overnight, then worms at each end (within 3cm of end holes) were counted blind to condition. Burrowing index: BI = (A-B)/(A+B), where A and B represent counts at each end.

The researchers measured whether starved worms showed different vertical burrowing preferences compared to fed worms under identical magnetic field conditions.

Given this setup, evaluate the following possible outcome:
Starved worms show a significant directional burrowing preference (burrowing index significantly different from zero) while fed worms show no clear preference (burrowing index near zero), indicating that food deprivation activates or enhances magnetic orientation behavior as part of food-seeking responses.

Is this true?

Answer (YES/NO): NO